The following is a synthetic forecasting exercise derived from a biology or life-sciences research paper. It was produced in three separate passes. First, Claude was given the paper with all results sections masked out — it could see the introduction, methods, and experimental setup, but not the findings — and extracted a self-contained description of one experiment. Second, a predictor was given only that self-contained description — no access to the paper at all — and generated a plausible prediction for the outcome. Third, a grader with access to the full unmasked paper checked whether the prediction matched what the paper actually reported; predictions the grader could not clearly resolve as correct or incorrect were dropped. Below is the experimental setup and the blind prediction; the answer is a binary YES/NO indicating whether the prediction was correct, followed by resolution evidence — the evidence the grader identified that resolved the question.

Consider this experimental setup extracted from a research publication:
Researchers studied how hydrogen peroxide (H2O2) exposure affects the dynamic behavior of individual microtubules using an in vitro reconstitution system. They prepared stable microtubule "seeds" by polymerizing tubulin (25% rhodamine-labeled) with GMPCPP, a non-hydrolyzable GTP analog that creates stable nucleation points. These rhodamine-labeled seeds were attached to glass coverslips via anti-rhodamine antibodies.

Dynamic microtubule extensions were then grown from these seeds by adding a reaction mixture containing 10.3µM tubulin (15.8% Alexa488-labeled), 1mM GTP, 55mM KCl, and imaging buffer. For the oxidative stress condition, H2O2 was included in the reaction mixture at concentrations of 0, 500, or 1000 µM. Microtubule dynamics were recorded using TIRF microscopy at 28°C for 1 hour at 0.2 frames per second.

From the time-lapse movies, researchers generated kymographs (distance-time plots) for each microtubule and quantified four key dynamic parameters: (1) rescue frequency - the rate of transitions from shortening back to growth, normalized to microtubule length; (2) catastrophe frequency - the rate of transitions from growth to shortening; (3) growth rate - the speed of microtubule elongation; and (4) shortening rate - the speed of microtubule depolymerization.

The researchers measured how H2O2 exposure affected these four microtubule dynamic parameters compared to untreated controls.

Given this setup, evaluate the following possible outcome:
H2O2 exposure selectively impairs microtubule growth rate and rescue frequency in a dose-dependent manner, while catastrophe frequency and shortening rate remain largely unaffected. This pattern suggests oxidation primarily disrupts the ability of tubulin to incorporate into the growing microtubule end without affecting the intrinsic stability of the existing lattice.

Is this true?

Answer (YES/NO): NO